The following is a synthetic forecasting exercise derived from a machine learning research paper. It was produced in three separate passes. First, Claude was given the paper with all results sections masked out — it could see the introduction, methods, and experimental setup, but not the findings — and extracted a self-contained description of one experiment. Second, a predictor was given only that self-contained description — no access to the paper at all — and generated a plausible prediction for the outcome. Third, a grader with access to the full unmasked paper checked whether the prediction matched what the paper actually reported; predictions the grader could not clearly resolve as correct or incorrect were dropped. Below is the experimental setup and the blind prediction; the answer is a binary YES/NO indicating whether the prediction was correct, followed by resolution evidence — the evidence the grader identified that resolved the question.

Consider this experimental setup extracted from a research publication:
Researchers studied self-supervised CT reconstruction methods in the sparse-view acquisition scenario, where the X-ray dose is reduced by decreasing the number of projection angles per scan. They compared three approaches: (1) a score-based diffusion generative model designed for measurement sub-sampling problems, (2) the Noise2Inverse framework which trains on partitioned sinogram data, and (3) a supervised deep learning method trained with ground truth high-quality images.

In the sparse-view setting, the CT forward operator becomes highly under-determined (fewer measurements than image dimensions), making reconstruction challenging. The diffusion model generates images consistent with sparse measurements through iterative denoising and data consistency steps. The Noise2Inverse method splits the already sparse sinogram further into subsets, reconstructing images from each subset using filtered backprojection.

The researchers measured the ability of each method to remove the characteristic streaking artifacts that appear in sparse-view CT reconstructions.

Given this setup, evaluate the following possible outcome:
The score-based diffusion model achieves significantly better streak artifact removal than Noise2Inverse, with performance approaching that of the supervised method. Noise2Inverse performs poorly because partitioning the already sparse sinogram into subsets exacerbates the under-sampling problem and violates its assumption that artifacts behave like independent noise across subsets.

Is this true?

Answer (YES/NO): NO